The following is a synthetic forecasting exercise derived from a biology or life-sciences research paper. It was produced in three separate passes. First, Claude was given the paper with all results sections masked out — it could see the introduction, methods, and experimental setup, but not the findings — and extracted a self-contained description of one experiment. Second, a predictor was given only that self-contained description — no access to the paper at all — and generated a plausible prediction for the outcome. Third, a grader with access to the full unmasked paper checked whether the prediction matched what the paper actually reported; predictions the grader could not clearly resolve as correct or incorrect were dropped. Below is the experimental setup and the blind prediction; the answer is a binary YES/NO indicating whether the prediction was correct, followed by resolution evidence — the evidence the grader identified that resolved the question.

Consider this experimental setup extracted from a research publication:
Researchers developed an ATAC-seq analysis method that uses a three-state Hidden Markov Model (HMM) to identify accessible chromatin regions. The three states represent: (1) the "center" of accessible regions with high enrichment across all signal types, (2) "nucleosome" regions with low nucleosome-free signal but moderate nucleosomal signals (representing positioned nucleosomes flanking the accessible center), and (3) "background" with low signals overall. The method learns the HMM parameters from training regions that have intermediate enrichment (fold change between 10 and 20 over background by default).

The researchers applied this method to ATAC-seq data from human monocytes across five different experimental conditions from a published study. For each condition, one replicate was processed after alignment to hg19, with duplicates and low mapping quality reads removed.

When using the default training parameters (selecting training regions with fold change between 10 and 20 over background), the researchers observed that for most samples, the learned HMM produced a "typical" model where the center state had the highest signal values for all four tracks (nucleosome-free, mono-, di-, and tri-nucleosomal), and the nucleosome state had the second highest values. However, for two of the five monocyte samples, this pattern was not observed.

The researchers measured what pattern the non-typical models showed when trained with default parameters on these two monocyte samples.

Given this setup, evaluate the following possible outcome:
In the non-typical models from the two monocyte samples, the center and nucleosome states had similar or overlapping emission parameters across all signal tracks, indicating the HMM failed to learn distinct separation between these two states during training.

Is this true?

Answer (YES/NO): NO